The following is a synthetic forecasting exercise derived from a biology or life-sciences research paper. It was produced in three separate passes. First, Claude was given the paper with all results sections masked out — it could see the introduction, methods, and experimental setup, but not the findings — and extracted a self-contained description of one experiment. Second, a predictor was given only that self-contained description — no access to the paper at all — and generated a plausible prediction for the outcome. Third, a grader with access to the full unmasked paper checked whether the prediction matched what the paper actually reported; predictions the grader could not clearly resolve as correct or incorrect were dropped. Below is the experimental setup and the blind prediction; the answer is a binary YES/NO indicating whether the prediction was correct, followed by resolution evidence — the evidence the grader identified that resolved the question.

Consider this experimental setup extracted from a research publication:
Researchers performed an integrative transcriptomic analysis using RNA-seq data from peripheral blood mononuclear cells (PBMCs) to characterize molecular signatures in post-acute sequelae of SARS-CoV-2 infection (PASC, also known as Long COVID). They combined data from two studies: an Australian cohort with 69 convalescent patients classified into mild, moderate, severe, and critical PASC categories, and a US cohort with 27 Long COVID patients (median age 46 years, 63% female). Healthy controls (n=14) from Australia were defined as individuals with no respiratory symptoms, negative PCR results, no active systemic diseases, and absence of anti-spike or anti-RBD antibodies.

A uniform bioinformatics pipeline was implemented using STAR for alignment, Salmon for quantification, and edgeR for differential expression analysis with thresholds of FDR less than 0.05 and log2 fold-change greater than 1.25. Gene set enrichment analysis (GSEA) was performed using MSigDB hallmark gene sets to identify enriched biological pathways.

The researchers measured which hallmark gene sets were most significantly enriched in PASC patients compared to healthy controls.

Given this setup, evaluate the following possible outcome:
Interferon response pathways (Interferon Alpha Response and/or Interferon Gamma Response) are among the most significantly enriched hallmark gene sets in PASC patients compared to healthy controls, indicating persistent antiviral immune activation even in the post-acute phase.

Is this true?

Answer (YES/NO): NO